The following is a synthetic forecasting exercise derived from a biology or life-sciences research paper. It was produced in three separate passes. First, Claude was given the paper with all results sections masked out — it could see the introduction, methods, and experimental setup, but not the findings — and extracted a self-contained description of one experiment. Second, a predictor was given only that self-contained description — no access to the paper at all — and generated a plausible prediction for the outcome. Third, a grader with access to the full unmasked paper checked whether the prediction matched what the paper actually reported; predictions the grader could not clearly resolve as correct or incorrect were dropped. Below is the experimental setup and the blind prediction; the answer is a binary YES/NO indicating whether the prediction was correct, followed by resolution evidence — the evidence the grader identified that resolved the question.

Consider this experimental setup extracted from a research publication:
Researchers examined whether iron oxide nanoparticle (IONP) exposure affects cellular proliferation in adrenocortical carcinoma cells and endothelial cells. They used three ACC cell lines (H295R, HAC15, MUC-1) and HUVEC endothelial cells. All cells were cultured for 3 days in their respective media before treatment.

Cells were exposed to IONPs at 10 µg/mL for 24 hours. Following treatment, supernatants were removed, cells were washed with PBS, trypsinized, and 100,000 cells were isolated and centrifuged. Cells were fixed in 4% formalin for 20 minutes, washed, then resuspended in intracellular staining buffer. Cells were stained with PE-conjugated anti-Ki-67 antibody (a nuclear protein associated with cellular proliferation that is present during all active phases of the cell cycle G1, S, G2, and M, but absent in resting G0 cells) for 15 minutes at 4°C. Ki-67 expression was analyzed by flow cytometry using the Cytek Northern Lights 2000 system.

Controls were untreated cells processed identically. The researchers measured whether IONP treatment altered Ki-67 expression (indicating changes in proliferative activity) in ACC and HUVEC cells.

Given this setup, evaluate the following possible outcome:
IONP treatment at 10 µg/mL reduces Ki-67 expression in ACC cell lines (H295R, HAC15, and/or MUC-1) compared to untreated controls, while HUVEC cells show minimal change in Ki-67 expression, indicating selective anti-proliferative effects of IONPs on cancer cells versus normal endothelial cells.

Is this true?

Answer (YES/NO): NO